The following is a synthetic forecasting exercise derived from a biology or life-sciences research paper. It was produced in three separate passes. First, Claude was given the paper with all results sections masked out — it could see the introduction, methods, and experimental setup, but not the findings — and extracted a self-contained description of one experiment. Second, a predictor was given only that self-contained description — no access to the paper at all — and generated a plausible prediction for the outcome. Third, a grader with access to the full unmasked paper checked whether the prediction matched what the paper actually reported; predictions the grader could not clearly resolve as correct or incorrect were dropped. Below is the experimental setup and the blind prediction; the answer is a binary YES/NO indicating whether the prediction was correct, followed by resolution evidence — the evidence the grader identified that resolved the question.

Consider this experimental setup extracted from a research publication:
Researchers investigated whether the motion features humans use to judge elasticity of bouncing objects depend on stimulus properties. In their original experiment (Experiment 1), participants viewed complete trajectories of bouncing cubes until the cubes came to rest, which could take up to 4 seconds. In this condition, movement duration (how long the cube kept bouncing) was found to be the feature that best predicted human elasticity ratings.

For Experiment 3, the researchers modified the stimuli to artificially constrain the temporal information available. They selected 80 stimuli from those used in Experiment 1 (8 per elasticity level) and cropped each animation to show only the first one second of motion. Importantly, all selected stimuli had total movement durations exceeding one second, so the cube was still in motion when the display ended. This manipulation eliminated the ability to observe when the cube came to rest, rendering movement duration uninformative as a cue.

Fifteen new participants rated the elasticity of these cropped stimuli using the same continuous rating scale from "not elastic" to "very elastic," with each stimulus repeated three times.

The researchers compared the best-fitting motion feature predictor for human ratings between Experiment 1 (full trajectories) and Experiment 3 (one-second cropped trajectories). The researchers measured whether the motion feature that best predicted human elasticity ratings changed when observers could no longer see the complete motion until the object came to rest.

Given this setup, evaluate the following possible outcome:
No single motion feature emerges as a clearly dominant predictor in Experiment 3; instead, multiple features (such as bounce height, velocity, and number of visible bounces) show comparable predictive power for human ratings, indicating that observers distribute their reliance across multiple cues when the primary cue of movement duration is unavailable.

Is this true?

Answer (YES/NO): NO